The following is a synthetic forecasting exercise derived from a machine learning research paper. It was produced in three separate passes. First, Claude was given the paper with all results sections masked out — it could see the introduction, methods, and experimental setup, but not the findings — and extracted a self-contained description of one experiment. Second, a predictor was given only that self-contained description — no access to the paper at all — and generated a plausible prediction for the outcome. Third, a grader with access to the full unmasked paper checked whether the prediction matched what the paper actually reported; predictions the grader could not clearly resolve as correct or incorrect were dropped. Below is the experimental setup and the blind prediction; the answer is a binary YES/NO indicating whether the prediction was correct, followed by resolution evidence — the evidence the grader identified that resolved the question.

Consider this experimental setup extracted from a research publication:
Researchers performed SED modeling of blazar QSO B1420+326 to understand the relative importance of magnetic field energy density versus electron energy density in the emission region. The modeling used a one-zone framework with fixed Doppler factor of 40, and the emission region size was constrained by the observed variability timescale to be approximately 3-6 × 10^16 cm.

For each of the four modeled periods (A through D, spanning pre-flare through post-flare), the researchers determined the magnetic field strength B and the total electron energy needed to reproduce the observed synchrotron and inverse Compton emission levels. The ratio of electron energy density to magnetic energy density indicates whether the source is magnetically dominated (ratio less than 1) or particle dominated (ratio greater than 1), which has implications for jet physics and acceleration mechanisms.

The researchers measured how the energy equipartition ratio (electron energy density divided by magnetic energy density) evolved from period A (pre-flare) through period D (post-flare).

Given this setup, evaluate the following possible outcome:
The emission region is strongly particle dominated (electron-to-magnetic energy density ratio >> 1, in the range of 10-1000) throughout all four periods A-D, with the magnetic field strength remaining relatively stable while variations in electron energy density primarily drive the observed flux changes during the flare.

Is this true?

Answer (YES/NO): NO